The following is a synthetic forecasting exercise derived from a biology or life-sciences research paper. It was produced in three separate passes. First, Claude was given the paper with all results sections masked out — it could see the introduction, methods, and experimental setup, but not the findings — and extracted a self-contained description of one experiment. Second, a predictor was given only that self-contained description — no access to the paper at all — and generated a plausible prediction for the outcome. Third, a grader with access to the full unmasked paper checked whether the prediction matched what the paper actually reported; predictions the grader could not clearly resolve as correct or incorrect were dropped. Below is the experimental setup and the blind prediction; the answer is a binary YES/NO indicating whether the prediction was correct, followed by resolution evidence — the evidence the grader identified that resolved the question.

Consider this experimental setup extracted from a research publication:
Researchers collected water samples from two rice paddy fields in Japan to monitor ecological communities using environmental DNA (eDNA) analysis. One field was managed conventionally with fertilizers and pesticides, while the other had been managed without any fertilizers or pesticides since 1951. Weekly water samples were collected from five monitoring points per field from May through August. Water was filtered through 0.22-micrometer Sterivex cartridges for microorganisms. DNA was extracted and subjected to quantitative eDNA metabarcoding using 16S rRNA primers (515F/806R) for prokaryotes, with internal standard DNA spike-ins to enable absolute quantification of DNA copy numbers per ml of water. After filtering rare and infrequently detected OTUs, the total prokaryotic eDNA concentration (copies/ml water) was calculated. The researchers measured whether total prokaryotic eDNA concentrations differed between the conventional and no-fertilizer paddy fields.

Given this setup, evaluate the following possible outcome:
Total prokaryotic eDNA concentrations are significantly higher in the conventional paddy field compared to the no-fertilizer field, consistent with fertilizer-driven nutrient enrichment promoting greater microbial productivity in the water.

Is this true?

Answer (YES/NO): YES